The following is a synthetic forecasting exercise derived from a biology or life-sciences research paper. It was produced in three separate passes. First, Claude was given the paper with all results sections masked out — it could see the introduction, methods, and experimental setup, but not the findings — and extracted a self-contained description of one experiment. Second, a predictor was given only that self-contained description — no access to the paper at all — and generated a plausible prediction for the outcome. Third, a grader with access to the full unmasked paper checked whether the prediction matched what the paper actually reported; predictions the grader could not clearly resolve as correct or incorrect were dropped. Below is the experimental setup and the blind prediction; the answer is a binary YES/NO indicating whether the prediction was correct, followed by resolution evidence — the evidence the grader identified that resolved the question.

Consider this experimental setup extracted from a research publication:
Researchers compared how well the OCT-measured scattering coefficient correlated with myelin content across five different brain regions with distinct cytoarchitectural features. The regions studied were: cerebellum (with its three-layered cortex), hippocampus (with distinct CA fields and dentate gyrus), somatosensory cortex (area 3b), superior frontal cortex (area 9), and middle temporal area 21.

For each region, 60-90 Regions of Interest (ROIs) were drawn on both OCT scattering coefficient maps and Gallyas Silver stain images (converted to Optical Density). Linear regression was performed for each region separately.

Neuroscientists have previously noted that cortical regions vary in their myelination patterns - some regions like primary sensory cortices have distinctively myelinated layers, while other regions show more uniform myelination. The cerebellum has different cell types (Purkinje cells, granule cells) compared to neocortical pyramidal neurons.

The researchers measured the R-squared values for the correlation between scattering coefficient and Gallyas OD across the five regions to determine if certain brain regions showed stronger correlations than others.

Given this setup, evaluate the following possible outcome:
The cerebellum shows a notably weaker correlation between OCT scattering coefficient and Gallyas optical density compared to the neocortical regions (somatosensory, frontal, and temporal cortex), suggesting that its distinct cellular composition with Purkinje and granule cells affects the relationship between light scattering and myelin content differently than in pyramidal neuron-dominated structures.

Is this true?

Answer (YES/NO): NO